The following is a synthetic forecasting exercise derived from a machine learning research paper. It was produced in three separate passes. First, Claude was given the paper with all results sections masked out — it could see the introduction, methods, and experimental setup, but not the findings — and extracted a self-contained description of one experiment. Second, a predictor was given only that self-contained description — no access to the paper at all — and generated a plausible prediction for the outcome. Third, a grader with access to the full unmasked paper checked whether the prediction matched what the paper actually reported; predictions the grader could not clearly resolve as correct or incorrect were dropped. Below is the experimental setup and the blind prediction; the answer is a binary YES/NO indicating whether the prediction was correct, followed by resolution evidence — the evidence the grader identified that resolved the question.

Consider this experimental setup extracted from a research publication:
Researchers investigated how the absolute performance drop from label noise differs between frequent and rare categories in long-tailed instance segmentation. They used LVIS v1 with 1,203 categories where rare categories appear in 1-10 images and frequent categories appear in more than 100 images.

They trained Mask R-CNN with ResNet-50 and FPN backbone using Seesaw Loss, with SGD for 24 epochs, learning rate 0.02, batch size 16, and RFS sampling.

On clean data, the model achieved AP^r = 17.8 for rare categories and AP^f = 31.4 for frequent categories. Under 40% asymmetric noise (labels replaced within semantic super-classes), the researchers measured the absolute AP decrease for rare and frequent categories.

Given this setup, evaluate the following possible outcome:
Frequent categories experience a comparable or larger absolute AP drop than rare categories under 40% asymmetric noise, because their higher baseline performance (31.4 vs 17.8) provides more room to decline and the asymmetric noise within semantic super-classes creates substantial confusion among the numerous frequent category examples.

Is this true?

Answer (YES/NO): NO